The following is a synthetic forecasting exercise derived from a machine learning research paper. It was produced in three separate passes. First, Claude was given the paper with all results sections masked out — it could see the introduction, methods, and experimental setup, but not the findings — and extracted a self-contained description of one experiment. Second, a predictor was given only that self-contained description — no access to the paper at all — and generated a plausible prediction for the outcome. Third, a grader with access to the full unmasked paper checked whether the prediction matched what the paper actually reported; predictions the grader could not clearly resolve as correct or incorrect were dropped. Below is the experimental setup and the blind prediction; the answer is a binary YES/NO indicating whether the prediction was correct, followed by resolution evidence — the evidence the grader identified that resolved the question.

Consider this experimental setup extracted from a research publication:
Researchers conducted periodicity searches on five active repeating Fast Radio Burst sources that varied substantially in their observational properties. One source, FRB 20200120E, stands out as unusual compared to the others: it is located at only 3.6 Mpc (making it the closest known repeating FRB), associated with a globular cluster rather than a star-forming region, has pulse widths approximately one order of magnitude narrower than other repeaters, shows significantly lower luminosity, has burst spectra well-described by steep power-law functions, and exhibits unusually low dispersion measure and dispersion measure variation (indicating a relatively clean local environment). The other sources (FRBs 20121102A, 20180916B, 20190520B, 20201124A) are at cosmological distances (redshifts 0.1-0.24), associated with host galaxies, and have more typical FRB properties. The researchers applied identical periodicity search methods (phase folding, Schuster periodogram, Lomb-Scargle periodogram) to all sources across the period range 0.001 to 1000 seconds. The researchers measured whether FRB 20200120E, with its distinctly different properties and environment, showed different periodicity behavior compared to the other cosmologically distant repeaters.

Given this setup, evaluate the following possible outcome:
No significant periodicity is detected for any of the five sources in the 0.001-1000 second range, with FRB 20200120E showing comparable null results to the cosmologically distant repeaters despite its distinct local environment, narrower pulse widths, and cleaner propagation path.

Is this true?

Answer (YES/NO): YES